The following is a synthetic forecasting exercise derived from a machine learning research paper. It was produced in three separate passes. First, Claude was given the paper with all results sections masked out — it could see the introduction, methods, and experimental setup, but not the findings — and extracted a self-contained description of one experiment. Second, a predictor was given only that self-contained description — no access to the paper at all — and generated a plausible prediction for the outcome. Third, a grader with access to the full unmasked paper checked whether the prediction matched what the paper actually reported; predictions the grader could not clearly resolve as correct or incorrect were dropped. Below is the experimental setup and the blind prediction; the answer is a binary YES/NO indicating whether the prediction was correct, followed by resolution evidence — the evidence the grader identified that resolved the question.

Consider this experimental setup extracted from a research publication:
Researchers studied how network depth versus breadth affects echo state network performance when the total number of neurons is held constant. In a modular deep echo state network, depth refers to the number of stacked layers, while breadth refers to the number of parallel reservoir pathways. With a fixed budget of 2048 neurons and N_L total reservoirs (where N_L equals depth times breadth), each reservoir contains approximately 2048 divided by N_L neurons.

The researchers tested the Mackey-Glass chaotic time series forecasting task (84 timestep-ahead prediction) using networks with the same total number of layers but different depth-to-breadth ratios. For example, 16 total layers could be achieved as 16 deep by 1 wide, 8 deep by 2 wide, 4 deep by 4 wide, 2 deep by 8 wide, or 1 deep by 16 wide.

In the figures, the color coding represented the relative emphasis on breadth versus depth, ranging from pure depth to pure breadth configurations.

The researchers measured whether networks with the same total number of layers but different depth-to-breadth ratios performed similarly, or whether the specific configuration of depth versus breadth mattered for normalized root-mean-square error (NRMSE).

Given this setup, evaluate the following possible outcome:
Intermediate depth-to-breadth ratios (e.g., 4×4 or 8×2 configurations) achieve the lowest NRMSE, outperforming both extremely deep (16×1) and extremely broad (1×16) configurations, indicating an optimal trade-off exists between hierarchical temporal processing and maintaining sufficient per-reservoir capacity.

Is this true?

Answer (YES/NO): NO